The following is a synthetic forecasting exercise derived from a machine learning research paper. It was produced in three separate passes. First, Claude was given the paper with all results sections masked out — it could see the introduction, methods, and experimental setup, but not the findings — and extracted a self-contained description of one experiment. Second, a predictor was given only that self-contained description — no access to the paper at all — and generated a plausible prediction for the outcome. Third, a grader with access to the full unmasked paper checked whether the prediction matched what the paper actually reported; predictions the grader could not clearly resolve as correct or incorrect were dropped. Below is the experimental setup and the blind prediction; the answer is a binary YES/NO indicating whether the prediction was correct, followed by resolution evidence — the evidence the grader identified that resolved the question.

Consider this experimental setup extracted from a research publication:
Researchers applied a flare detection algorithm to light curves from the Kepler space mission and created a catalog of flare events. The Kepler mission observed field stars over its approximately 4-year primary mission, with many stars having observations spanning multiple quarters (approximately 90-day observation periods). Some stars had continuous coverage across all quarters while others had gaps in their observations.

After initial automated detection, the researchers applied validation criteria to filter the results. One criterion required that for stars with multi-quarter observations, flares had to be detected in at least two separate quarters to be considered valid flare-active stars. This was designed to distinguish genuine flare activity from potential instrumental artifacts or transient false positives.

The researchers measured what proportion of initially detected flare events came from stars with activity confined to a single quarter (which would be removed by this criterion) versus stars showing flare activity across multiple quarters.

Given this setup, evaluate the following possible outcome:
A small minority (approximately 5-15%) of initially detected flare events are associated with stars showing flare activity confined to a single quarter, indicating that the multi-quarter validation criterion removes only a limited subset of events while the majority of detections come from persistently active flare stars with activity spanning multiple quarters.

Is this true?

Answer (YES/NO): NO